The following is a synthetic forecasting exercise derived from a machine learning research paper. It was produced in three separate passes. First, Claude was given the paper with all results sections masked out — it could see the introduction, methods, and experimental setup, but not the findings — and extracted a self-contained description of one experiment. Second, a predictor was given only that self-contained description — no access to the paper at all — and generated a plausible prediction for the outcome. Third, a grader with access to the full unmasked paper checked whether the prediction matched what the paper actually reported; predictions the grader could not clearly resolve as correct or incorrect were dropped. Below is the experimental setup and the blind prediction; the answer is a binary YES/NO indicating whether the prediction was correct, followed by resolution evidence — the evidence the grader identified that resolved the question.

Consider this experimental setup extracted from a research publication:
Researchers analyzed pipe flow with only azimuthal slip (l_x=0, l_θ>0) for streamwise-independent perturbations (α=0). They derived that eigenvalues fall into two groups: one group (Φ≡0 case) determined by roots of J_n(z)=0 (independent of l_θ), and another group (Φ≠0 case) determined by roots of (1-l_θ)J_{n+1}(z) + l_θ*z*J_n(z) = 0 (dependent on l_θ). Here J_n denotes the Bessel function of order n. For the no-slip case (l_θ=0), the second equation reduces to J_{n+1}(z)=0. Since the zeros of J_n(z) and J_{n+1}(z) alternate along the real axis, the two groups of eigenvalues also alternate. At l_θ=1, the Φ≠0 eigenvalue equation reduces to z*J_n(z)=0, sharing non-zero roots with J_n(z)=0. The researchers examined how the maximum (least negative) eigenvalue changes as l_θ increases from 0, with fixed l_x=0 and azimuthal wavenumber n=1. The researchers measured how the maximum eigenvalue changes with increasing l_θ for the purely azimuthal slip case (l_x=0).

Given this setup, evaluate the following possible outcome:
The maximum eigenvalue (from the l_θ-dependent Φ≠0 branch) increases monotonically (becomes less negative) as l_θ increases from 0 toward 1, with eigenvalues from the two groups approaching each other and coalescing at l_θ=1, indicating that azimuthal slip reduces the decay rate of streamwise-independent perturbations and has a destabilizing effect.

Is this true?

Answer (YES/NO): NO